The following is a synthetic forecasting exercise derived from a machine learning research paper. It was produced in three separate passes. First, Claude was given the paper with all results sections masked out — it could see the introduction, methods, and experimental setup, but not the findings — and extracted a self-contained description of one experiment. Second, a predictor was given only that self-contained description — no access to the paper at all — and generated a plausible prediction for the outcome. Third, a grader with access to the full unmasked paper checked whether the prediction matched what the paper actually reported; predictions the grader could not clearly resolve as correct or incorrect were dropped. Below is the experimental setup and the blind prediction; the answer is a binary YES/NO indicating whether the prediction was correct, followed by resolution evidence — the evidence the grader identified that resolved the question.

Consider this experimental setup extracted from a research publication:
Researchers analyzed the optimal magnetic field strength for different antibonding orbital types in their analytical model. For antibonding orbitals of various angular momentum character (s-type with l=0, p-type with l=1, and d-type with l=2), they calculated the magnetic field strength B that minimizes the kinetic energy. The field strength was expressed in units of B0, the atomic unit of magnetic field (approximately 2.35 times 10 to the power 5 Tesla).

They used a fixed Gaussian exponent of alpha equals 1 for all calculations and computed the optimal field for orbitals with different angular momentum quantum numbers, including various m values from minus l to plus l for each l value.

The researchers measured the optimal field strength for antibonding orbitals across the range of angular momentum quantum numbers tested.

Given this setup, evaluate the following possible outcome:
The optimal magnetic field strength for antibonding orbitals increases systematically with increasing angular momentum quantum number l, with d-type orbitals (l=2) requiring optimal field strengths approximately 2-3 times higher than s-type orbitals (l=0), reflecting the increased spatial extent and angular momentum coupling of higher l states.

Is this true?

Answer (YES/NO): NO